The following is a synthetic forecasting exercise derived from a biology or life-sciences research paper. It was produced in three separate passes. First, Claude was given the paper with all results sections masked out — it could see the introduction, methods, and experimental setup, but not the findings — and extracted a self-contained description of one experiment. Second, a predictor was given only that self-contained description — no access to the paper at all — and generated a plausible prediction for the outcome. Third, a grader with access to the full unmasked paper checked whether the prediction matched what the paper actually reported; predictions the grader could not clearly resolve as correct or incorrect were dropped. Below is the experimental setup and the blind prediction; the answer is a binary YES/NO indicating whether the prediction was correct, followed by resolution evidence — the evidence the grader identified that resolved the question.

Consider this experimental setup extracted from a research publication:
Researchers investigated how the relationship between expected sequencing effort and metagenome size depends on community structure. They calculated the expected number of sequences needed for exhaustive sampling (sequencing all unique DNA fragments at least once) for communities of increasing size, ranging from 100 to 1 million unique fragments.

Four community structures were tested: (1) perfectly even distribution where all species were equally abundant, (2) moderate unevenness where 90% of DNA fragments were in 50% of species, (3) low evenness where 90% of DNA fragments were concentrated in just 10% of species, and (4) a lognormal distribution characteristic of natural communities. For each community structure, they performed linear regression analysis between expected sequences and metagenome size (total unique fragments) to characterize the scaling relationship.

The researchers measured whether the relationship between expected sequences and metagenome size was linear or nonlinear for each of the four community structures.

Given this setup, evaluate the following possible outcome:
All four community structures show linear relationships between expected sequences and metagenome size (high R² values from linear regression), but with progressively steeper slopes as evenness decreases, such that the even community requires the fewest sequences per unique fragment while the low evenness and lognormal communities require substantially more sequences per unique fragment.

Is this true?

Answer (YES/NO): NO